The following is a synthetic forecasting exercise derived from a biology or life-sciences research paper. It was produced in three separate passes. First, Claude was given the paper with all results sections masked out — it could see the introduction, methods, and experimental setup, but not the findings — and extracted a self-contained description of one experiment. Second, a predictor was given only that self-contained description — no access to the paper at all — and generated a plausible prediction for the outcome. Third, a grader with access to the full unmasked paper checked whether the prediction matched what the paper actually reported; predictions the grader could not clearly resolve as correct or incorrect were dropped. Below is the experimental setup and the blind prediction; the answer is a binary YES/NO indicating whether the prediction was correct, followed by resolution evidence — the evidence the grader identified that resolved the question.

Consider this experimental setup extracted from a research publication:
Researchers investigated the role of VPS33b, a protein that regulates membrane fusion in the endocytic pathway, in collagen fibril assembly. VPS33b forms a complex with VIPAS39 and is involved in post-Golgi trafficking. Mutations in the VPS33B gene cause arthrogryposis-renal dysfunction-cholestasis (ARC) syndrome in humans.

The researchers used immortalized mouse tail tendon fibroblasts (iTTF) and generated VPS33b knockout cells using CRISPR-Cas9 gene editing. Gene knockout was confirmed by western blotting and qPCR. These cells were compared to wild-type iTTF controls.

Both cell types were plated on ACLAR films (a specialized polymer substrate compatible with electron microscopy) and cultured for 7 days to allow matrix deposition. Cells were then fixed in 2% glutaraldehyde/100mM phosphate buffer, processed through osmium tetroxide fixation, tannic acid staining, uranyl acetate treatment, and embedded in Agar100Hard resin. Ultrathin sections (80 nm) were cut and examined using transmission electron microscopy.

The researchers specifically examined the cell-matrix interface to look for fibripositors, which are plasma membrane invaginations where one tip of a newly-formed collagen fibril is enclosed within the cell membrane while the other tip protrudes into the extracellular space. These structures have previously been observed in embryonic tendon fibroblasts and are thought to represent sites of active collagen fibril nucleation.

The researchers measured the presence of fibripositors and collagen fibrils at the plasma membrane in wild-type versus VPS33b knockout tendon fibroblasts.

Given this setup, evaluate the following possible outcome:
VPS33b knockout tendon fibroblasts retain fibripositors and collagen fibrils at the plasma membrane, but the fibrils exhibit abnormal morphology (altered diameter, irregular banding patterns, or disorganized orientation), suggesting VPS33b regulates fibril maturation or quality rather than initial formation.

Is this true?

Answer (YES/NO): NO